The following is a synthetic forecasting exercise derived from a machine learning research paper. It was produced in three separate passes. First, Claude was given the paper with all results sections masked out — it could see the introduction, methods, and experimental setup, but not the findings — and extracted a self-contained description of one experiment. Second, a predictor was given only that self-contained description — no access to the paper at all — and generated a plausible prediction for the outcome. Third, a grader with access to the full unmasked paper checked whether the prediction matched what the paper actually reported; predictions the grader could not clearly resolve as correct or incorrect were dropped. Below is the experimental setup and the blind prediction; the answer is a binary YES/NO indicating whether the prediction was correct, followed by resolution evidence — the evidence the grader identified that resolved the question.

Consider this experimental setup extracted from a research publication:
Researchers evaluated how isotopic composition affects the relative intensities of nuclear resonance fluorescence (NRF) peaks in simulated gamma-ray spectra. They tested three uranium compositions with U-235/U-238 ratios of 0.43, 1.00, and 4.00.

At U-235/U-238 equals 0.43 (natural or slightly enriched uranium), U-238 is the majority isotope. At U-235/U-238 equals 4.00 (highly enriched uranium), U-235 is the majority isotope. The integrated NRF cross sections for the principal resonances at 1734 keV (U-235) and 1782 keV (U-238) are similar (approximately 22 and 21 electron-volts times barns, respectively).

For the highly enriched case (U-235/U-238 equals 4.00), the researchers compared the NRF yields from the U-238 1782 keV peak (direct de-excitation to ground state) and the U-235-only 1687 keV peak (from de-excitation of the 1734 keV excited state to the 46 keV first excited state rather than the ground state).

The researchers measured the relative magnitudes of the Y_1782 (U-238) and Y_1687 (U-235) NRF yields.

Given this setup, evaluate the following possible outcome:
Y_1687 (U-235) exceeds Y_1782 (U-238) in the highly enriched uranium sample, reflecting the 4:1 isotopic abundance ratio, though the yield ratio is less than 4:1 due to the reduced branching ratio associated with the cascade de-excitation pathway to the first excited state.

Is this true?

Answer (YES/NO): YES